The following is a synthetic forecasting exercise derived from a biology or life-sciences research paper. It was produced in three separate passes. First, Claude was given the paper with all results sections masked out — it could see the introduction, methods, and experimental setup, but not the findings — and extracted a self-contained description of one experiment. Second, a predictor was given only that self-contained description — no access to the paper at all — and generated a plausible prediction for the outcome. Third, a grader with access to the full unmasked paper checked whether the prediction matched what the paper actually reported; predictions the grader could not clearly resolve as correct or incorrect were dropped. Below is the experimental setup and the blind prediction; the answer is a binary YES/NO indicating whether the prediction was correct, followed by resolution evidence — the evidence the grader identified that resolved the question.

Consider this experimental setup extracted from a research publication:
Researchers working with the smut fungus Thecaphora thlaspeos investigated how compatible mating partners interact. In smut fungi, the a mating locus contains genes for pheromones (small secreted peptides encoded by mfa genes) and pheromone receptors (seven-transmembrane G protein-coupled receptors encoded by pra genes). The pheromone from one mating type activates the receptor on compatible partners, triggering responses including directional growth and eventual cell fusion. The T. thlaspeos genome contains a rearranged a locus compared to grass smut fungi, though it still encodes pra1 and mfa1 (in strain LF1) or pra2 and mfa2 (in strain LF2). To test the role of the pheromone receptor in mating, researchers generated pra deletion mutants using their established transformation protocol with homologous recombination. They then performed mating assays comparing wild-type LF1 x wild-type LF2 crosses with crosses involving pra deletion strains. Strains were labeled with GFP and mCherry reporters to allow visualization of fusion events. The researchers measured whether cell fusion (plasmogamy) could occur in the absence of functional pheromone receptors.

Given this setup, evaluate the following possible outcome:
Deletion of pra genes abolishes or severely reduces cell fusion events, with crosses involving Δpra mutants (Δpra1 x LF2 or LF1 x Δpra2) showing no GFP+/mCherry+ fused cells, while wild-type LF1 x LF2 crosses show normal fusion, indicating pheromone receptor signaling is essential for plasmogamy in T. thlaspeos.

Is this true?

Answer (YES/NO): YES